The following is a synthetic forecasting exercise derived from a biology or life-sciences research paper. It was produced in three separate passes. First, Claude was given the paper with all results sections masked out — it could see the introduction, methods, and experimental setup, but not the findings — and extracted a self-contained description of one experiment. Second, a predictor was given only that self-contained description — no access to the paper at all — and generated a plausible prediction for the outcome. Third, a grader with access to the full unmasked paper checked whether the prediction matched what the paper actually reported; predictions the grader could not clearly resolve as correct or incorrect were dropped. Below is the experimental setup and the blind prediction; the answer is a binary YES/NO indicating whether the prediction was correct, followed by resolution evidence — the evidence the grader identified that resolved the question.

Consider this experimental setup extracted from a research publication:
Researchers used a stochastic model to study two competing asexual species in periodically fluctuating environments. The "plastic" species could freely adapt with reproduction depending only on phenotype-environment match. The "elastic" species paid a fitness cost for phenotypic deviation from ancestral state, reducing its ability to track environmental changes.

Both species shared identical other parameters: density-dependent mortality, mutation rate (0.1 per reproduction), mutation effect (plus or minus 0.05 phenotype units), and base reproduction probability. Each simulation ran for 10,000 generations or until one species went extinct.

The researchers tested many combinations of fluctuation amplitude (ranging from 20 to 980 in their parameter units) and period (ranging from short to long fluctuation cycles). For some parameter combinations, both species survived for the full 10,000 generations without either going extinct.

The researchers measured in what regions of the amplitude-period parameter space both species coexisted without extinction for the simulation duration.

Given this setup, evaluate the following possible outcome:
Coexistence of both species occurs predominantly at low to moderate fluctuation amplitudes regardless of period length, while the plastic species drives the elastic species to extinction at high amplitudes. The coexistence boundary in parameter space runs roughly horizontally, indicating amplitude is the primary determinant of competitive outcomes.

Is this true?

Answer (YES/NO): NO